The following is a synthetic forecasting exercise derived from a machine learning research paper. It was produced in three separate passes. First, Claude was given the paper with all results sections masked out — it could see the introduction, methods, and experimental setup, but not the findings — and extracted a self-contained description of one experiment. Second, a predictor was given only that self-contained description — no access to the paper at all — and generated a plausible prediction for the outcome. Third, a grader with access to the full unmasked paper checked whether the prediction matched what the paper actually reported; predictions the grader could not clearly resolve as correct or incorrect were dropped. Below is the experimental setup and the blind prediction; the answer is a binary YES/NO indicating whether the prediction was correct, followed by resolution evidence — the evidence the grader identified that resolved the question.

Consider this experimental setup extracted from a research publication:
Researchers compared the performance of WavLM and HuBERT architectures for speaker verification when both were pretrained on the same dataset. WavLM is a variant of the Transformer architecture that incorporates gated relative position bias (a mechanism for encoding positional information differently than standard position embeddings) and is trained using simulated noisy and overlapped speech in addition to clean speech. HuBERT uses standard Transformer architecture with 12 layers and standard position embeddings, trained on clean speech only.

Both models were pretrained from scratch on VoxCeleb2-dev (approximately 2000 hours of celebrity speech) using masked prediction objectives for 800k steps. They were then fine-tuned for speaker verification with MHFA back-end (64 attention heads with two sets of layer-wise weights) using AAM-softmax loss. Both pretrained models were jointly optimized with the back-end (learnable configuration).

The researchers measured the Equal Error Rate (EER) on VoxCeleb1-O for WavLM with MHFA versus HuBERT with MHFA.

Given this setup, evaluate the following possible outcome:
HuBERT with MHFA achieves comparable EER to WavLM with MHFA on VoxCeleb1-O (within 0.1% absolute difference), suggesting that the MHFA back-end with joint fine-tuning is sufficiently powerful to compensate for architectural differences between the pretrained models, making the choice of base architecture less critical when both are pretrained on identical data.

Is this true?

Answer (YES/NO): YES